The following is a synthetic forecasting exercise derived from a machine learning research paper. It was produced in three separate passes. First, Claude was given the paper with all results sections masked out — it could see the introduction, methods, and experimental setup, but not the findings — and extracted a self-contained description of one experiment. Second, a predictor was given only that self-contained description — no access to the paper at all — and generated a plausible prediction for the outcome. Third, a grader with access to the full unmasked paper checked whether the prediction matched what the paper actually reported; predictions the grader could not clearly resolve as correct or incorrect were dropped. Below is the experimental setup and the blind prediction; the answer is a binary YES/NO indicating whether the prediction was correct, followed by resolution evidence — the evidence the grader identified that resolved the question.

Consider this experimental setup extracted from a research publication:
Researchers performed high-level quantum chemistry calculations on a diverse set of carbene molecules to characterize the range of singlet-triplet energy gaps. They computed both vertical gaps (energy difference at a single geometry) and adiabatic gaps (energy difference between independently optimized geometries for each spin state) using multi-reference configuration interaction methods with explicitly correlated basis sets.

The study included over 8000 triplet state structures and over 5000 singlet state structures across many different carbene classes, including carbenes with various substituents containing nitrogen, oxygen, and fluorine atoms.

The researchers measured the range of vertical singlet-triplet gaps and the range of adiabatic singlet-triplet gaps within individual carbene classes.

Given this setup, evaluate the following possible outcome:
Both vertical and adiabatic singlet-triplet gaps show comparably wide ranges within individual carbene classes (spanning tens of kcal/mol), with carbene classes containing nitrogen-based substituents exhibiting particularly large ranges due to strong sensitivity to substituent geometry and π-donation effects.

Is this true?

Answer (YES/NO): NO